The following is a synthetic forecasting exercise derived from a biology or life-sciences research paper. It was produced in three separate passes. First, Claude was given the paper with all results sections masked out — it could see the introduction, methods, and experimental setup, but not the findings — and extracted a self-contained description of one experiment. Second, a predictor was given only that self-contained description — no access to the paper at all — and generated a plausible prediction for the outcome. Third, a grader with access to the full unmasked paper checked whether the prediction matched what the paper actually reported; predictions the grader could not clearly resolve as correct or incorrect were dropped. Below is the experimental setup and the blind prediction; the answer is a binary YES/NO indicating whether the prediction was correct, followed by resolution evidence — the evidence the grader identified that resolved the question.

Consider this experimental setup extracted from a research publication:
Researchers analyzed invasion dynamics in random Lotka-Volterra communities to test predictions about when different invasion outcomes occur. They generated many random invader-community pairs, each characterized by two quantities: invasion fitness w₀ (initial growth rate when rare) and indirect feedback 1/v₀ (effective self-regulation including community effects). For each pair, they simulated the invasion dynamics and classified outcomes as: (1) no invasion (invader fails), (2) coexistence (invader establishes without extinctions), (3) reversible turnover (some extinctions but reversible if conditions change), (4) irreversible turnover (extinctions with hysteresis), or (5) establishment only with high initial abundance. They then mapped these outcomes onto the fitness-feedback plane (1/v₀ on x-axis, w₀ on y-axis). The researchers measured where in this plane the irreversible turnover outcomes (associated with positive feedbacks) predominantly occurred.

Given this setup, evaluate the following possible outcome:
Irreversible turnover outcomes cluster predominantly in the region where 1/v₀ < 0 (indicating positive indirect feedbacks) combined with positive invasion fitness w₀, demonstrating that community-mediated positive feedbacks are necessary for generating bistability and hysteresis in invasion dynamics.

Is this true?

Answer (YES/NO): YES